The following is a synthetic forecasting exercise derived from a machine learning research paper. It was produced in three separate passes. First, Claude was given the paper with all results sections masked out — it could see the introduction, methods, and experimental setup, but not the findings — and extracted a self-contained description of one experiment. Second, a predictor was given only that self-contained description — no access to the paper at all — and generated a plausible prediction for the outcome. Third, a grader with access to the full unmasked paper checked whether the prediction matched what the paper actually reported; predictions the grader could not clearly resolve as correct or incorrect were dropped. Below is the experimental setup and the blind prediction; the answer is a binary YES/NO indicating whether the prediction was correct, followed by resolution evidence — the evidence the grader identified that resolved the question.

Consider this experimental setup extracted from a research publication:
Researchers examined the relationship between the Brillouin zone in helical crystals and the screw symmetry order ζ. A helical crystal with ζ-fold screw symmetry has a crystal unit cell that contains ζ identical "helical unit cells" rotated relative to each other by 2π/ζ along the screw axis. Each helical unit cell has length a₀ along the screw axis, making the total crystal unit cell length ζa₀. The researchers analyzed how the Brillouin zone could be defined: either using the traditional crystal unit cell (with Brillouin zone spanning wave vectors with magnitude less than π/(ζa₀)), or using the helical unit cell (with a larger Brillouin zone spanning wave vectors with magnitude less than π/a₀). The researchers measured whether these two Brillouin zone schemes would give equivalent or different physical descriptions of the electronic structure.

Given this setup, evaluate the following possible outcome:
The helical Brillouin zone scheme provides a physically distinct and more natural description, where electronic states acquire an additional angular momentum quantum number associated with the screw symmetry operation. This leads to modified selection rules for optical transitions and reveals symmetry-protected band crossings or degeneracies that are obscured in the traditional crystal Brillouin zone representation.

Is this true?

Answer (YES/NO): NO